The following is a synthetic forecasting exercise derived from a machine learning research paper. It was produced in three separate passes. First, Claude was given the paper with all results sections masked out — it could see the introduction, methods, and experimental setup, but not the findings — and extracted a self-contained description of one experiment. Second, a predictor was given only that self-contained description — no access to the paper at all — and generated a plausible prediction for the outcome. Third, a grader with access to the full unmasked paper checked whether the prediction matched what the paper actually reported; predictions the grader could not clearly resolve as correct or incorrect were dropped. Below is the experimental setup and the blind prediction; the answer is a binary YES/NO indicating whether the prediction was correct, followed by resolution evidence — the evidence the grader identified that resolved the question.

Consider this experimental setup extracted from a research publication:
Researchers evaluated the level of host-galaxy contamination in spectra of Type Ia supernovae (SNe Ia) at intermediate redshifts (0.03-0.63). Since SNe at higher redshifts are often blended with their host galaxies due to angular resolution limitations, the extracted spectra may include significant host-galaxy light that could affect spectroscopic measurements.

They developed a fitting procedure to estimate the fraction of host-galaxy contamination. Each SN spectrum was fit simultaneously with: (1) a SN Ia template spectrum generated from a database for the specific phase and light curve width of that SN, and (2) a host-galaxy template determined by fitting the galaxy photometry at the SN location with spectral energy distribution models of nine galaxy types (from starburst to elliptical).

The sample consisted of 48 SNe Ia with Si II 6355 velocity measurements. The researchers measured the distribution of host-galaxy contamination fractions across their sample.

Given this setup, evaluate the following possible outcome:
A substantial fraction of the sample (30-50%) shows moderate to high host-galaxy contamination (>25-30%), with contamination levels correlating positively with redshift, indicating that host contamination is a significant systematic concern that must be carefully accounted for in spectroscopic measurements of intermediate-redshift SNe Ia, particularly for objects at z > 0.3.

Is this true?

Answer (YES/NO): NO